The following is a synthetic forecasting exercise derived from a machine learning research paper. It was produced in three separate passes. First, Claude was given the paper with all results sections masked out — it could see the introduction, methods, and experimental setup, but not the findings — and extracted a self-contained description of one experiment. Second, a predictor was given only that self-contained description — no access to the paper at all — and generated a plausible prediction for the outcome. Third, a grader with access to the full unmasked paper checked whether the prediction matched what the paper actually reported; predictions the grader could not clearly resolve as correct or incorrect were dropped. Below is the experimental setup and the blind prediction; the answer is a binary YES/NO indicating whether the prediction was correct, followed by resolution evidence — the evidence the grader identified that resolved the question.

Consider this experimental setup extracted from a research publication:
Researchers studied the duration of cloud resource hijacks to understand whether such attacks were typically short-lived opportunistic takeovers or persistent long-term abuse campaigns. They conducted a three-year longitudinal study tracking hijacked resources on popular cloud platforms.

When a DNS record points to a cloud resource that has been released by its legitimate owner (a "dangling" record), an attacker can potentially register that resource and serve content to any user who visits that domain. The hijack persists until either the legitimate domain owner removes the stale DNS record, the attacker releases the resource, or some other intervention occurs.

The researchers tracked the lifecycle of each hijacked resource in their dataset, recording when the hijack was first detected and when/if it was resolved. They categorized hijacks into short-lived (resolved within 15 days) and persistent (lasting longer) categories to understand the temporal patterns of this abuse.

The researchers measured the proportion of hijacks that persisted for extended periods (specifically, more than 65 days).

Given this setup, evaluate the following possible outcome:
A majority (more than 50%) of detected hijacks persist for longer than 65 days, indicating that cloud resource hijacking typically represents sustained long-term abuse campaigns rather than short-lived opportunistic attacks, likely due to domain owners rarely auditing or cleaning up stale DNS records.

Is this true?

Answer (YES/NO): NO